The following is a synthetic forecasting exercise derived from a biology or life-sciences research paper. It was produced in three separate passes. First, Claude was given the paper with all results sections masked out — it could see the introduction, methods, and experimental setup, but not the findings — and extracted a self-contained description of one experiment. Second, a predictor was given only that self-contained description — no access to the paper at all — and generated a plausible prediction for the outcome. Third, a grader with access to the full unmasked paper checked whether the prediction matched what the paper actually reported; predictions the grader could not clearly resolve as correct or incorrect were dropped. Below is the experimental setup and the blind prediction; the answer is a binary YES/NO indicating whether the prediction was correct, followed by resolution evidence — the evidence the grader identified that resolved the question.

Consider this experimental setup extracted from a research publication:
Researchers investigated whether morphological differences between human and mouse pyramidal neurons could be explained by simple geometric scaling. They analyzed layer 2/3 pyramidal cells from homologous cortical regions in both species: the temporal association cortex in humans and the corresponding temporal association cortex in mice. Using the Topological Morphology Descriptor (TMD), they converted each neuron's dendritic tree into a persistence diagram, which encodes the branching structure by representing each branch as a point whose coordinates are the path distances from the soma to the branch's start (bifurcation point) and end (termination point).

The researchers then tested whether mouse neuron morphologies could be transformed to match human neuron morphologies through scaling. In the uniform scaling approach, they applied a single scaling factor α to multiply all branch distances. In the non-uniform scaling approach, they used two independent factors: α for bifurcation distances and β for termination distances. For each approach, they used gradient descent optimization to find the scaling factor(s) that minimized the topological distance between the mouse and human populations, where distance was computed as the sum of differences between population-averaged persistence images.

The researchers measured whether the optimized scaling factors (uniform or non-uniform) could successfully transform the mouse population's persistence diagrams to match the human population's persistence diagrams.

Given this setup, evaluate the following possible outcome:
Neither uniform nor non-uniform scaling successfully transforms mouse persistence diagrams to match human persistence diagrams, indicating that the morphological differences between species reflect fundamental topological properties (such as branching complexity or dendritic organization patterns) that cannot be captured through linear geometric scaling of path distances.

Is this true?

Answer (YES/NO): YES